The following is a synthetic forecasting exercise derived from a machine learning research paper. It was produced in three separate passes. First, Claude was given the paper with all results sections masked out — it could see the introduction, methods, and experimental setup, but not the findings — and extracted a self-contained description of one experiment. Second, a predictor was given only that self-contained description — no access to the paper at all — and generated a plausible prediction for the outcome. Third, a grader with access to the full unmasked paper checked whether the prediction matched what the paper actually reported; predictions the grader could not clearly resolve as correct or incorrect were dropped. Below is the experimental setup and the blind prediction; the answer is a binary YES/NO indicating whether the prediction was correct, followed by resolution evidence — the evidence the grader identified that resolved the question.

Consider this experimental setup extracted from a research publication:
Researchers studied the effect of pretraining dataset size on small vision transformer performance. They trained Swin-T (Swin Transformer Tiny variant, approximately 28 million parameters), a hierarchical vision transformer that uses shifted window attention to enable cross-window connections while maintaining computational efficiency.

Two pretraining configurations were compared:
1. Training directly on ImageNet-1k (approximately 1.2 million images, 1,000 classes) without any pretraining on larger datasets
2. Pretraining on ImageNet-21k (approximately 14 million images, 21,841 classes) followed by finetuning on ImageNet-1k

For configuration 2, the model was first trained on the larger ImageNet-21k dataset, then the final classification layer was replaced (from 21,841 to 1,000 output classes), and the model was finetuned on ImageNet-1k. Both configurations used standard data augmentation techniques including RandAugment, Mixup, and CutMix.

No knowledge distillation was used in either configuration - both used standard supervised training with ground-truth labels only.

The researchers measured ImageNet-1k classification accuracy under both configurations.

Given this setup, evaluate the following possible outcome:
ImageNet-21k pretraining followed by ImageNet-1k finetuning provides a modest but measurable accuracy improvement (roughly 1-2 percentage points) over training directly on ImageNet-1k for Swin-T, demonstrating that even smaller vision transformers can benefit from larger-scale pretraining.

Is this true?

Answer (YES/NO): NO